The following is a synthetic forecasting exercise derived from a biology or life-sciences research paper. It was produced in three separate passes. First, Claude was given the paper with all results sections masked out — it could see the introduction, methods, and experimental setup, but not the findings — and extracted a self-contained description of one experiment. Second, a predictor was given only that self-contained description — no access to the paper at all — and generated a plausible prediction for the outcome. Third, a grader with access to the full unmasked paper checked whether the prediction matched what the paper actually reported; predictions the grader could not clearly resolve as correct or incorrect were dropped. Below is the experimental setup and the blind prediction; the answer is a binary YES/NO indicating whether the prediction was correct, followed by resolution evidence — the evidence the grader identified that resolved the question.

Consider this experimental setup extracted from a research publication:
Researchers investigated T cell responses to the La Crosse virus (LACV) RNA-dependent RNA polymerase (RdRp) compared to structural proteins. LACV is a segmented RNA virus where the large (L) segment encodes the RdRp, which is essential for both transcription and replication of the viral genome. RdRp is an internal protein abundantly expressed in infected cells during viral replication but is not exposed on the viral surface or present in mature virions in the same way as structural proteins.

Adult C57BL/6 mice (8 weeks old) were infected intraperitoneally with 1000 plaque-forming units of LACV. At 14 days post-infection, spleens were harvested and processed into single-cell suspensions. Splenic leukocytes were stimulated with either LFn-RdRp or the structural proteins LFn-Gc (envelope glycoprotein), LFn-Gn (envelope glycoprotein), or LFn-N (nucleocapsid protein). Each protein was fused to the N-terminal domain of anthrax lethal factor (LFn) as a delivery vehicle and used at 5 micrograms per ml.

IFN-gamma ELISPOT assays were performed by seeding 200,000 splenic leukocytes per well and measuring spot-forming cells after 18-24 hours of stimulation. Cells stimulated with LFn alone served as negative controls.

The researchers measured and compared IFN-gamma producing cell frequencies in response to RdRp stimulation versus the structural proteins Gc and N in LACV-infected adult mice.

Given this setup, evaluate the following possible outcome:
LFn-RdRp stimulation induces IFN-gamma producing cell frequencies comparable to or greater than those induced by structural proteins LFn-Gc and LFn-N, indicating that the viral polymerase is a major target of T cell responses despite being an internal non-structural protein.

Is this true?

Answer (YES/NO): NO